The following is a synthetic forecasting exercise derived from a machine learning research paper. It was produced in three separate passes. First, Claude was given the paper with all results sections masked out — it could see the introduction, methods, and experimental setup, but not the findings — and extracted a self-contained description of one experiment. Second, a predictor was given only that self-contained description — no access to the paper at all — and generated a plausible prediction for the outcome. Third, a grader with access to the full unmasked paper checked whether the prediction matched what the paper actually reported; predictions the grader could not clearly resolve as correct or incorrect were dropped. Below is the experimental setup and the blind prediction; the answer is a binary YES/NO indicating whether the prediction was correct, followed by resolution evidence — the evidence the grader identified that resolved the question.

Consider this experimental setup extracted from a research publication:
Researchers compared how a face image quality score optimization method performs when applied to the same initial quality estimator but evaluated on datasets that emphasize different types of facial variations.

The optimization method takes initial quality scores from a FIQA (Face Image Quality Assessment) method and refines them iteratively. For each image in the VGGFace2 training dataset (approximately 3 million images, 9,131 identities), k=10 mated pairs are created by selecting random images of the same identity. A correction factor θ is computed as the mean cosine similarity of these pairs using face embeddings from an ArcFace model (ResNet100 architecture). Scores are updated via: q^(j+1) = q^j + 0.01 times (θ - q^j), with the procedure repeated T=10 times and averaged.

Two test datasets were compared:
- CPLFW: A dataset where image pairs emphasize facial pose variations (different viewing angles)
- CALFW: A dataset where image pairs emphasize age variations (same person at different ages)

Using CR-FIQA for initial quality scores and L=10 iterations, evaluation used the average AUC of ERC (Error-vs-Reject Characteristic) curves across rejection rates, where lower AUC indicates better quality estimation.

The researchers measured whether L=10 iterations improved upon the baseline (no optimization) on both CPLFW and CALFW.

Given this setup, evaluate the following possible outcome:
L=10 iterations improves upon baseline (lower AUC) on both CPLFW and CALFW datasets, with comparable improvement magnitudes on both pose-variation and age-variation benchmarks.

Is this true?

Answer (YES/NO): NO